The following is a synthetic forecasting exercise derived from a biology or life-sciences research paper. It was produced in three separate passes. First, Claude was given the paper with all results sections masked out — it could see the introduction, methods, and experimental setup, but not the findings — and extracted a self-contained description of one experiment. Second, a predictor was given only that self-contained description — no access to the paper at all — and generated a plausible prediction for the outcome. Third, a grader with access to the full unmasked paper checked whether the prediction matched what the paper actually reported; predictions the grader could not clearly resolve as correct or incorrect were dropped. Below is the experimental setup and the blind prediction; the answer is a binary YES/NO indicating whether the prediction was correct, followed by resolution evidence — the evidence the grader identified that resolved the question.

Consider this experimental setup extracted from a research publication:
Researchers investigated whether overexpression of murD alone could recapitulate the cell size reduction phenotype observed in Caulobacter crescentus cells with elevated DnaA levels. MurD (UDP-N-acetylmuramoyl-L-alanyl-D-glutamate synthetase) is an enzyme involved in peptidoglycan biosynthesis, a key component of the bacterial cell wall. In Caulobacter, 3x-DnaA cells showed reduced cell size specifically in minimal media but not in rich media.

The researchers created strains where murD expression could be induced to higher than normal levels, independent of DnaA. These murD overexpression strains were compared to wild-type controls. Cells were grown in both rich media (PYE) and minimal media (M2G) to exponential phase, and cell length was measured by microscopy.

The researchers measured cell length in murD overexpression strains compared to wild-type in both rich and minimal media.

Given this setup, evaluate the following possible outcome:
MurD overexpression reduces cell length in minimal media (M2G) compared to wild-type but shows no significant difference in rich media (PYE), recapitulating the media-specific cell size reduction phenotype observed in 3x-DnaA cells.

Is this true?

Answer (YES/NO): NO